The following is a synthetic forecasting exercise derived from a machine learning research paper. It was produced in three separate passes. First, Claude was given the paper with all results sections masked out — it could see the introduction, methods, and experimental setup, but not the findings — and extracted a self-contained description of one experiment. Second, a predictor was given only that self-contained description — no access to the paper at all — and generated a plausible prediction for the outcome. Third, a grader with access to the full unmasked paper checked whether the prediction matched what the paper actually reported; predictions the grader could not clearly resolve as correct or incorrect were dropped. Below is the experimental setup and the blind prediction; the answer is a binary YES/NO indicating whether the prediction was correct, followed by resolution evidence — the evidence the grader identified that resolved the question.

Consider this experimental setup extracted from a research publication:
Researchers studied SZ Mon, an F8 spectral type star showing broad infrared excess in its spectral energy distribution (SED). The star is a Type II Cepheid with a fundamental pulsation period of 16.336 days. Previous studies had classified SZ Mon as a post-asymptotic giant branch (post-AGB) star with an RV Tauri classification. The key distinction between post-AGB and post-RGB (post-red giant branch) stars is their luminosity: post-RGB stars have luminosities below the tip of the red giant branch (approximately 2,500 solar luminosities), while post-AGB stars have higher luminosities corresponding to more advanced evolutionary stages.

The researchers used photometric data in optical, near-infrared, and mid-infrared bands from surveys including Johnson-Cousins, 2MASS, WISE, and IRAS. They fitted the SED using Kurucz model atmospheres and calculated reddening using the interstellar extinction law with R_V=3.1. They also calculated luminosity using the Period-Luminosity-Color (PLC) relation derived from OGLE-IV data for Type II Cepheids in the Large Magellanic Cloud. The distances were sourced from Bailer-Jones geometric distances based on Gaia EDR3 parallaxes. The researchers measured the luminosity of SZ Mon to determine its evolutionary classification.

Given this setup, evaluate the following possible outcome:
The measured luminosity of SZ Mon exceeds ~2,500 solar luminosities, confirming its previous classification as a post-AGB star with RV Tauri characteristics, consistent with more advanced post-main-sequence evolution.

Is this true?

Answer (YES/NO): NO